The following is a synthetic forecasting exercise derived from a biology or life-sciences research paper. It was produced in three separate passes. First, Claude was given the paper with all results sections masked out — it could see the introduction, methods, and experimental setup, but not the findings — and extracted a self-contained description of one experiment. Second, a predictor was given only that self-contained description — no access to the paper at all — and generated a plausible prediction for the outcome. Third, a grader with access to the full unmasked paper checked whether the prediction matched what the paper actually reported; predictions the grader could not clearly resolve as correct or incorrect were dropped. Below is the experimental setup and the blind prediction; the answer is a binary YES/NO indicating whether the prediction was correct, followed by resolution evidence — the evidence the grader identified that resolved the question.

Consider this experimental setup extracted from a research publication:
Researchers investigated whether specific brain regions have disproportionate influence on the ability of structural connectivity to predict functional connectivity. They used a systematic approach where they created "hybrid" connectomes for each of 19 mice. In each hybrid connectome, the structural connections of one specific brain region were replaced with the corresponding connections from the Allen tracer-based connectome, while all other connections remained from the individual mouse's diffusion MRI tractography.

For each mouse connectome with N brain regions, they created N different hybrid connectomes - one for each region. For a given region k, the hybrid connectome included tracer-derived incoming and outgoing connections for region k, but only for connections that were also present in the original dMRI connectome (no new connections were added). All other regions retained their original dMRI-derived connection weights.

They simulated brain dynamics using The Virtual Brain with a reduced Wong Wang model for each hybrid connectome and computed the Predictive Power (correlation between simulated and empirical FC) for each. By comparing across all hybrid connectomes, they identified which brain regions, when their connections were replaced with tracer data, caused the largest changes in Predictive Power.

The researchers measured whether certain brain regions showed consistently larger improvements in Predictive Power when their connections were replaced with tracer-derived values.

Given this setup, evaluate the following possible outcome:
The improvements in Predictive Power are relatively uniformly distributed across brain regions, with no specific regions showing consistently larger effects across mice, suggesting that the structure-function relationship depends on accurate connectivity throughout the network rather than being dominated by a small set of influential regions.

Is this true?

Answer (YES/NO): NO